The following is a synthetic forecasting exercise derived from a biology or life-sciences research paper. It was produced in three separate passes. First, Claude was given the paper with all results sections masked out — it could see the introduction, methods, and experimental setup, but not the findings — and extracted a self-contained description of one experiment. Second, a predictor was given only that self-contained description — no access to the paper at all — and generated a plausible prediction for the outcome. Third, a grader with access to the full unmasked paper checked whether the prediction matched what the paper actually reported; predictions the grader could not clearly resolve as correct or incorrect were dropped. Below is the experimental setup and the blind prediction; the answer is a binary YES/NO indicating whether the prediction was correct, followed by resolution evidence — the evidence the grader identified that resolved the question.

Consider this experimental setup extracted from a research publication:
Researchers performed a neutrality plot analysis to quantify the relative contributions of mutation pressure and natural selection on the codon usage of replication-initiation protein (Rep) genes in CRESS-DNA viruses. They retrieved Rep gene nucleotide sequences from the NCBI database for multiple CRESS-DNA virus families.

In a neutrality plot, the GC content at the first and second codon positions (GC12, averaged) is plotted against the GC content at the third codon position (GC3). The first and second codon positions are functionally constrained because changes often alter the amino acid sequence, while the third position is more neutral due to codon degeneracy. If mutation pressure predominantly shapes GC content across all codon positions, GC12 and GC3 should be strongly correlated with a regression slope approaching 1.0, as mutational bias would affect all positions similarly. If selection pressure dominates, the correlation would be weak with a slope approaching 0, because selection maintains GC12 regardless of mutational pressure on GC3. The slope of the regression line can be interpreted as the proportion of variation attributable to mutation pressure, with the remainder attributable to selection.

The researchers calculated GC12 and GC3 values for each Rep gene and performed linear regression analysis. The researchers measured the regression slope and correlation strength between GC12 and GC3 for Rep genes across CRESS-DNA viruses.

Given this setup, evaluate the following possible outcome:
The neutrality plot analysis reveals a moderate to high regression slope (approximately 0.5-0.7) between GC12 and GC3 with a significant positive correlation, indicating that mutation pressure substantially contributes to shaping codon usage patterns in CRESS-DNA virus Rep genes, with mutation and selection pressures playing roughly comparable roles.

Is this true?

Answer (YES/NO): NO